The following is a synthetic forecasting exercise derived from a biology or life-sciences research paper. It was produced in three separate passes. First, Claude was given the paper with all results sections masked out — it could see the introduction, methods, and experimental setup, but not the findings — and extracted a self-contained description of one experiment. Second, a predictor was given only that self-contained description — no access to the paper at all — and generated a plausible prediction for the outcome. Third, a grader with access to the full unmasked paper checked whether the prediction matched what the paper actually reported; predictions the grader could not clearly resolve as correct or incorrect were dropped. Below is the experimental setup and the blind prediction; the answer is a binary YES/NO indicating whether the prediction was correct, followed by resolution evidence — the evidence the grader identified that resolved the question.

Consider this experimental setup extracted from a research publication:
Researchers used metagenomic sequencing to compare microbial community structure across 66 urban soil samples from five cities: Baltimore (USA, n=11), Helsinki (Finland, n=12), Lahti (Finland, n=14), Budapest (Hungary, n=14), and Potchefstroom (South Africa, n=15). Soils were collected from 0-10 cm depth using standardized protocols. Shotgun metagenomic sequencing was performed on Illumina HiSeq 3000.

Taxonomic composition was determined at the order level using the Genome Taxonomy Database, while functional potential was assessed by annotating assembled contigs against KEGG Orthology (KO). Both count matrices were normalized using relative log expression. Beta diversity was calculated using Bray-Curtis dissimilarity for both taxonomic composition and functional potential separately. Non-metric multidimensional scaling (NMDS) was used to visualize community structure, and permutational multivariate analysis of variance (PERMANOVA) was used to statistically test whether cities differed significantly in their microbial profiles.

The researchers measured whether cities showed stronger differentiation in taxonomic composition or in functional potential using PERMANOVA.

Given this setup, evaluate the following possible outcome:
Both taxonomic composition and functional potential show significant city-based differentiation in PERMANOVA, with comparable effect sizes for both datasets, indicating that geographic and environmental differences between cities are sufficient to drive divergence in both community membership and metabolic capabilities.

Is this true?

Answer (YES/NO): YES